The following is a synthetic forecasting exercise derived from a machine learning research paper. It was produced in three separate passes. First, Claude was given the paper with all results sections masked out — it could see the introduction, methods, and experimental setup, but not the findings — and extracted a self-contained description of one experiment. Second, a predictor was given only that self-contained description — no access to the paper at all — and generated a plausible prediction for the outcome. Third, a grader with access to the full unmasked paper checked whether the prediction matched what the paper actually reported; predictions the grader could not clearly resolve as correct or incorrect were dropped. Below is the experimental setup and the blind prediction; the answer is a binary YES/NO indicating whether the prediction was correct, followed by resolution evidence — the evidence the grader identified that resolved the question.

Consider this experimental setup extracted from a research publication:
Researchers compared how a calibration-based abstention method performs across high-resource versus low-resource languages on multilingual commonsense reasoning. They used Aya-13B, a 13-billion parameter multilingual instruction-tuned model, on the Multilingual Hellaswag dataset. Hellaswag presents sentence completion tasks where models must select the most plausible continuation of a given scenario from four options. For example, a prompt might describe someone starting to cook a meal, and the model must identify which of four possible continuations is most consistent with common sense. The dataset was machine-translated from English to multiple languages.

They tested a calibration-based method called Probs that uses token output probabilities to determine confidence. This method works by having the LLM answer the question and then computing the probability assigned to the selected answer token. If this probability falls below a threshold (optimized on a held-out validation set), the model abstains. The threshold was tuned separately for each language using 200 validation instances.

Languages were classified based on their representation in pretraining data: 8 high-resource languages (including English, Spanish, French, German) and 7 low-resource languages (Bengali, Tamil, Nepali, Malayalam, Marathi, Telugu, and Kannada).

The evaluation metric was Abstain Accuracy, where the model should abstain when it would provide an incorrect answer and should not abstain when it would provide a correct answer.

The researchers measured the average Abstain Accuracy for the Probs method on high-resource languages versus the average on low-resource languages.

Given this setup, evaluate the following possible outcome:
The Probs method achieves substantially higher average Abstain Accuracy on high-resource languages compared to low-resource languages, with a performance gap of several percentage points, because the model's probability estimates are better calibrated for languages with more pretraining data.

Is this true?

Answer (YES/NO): YES